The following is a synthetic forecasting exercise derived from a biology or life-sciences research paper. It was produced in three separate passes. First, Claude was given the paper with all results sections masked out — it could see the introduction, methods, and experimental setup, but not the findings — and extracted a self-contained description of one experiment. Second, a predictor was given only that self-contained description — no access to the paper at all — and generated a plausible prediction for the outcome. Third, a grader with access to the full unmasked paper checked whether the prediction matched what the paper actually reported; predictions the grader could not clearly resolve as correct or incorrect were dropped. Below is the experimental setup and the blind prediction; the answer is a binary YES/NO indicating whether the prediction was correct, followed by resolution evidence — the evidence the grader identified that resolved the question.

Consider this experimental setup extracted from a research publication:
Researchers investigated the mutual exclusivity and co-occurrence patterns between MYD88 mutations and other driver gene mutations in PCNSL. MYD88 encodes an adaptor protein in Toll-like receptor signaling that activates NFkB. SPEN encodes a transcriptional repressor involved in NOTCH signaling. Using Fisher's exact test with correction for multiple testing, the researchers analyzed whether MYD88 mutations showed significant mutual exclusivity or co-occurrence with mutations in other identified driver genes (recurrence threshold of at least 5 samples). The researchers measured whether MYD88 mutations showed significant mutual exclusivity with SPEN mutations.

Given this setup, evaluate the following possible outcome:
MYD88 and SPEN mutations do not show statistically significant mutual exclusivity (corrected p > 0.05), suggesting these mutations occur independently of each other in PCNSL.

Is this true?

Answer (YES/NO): NO